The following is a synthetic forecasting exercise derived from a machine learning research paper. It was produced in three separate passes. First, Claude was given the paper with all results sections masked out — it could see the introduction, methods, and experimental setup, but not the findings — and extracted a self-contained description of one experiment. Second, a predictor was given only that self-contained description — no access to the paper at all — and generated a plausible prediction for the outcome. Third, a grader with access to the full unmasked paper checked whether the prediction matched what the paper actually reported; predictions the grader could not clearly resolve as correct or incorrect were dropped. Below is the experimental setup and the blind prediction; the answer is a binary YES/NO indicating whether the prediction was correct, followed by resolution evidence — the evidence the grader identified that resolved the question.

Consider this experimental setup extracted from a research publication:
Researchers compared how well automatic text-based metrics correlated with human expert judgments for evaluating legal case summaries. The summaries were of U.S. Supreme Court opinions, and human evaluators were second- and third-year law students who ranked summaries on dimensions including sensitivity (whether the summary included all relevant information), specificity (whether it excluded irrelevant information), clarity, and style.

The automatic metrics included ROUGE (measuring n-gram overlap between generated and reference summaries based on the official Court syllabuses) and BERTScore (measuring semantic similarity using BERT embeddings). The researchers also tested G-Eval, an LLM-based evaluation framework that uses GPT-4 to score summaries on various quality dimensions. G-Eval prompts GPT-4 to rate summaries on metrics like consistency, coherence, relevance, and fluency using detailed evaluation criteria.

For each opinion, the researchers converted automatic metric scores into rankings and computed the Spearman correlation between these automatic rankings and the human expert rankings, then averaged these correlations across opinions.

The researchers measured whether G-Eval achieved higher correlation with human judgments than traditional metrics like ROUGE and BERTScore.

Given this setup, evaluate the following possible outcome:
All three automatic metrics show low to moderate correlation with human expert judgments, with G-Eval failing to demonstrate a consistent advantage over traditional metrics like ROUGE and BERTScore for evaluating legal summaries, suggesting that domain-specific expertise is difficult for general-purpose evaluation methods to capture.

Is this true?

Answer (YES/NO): YES